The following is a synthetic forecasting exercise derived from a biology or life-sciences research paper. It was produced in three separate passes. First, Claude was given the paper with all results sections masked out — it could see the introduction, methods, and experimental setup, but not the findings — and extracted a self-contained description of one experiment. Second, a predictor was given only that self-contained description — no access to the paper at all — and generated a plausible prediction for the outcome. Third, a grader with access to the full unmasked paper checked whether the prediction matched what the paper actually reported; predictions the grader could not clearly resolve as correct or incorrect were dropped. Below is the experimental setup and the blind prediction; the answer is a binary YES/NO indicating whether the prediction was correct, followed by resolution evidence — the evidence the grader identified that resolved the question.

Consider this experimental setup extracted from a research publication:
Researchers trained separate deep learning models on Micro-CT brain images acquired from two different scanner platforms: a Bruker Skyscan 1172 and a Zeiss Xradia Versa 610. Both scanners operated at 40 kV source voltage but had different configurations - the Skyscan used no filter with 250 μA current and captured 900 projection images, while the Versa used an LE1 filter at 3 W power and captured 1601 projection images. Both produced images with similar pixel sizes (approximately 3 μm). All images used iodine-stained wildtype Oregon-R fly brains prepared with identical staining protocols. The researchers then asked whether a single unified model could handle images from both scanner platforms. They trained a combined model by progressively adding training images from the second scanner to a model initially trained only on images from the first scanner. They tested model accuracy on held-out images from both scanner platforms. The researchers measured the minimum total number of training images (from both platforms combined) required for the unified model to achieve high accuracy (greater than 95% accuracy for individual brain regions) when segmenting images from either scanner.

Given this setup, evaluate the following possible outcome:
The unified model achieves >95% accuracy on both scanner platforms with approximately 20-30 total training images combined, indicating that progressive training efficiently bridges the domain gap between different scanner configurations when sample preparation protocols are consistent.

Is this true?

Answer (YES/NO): NO